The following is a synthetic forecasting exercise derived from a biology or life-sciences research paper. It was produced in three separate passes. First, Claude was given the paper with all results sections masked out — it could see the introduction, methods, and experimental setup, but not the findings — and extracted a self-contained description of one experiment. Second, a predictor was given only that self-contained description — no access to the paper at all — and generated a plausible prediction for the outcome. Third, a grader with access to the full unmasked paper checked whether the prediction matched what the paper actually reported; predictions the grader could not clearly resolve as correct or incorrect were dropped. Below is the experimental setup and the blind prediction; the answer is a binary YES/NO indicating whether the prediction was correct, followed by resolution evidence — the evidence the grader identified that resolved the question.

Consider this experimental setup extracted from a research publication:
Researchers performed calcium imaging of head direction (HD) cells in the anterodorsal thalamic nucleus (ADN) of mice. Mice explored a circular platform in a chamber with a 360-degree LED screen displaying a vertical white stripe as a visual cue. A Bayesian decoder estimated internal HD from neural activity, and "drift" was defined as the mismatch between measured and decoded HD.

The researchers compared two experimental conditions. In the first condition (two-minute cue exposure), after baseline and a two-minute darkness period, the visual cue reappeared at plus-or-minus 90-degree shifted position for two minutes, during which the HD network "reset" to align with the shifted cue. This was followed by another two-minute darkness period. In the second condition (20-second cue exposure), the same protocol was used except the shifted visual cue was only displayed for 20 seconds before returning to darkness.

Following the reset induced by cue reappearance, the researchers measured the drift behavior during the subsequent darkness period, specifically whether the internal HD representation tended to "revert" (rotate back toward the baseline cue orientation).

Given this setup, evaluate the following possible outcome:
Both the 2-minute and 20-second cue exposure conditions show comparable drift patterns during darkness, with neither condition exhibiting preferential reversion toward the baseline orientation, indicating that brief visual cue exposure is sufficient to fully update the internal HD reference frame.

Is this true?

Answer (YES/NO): NO